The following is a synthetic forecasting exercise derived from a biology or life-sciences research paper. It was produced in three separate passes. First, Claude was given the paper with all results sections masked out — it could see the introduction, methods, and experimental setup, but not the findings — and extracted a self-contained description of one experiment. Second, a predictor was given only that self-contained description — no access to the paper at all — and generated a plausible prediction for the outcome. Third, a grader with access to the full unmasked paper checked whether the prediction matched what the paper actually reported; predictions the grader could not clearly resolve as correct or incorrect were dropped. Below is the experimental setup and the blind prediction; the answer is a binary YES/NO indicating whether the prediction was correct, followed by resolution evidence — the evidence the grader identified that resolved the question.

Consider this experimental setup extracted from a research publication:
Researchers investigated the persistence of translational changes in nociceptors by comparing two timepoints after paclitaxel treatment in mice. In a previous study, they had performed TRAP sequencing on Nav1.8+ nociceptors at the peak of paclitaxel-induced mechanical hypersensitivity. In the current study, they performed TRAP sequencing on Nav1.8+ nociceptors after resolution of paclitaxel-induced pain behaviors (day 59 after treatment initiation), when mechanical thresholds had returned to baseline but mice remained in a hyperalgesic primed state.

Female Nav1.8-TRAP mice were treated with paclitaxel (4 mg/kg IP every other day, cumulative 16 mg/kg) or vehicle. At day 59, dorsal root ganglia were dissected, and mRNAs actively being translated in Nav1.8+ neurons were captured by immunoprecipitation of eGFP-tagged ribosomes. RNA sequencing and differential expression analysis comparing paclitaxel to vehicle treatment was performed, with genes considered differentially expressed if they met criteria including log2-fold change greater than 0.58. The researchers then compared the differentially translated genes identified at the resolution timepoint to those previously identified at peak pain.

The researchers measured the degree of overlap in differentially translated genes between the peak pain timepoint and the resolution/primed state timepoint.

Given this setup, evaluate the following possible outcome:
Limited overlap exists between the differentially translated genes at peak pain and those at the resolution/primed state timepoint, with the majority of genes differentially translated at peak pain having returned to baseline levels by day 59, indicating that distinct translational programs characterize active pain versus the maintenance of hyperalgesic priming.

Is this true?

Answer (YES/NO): YES